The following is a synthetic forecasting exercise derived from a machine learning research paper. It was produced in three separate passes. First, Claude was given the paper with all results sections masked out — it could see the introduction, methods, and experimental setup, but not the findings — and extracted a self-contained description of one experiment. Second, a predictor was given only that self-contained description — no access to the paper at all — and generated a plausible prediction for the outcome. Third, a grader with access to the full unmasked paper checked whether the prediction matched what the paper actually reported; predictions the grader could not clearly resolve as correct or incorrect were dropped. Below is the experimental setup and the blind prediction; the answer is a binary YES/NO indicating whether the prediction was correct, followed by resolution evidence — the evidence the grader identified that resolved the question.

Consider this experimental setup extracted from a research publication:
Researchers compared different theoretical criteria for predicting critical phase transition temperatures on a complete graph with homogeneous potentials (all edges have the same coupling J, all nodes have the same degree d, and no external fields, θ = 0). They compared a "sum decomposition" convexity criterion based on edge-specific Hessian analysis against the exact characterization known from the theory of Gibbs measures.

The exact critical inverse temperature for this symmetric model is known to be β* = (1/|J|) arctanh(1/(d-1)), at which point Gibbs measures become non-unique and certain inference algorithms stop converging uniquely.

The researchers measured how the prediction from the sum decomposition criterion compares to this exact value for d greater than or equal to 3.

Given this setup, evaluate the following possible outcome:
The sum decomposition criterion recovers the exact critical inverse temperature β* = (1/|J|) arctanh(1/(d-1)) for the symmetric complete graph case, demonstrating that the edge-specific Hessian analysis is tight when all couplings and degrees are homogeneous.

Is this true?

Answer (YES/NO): YES